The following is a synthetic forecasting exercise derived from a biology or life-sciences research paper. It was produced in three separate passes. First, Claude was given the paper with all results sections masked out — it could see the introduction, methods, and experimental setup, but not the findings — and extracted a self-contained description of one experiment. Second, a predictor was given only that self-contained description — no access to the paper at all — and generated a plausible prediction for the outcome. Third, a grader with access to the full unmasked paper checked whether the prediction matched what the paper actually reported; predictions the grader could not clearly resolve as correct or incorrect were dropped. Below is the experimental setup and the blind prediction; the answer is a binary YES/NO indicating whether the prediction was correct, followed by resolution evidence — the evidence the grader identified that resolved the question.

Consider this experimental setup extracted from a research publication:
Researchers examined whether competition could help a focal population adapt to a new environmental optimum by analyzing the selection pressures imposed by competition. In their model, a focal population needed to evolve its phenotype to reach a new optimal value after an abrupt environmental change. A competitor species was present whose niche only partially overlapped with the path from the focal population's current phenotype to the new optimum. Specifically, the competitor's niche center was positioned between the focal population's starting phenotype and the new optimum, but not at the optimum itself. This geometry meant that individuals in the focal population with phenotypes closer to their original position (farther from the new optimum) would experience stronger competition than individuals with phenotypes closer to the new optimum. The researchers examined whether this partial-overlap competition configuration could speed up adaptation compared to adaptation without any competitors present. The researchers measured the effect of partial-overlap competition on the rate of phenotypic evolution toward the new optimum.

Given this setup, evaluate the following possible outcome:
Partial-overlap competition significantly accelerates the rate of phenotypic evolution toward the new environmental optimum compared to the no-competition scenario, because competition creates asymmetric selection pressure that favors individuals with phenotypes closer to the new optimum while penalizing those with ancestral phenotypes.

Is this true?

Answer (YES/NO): YES